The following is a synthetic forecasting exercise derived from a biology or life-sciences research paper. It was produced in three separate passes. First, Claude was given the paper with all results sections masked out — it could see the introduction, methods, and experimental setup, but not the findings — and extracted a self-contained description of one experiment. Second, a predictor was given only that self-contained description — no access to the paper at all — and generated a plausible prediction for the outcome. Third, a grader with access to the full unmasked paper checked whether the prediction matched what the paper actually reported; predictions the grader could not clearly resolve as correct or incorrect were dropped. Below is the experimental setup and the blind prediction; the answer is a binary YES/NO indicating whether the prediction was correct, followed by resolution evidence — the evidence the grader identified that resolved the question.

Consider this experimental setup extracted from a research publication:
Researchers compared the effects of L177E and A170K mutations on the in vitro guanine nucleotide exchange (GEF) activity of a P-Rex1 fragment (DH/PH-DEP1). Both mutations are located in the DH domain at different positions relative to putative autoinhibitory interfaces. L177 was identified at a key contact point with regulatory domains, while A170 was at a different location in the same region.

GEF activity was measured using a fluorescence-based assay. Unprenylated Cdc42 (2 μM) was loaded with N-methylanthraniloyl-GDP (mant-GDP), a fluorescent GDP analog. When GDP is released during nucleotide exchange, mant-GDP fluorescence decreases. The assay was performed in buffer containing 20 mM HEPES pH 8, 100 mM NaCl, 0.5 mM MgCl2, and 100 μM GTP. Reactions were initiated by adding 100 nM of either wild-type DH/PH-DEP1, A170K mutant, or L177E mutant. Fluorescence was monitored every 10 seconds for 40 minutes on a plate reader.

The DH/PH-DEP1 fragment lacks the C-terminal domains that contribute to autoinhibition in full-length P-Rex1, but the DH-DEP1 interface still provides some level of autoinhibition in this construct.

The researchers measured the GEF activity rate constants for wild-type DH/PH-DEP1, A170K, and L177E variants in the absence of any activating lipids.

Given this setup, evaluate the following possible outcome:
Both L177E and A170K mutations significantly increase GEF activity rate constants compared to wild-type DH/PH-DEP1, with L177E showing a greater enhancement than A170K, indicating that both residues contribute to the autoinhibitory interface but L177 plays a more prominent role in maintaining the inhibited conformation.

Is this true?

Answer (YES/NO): NO